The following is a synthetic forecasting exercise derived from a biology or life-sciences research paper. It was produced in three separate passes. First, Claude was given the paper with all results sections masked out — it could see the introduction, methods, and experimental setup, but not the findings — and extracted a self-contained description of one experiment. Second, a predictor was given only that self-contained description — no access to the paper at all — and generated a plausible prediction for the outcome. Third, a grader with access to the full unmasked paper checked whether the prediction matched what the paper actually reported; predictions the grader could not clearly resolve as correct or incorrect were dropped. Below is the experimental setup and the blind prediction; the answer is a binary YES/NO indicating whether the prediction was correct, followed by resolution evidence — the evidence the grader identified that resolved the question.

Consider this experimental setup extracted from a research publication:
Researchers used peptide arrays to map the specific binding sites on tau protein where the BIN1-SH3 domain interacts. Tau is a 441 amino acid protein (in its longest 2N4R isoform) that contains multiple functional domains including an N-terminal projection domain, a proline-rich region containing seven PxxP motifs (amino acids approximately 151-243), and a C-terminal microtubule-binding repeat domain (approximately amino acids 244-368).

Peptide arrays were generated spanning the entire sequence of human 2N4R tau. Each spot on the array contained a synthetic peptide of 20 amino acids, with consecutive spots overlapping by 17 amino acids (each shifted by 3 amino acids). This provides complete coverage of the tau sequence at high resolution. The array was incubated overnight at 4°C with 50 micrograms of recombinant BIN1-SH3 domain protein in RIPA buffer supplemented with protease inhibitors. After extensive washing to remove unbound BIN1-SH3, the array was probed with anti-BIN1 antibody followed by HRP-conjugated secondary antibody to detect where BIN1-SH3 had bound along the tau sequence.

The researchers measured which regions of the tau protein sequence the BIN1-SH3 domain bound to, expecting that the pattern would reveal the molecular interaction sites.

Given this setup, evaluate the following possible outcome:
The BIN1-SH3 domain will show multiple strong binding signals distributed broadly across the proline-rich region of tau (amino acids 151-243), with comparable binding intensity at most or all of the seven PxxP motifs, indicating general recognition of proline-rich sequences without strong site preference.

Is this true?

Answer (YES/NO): NO